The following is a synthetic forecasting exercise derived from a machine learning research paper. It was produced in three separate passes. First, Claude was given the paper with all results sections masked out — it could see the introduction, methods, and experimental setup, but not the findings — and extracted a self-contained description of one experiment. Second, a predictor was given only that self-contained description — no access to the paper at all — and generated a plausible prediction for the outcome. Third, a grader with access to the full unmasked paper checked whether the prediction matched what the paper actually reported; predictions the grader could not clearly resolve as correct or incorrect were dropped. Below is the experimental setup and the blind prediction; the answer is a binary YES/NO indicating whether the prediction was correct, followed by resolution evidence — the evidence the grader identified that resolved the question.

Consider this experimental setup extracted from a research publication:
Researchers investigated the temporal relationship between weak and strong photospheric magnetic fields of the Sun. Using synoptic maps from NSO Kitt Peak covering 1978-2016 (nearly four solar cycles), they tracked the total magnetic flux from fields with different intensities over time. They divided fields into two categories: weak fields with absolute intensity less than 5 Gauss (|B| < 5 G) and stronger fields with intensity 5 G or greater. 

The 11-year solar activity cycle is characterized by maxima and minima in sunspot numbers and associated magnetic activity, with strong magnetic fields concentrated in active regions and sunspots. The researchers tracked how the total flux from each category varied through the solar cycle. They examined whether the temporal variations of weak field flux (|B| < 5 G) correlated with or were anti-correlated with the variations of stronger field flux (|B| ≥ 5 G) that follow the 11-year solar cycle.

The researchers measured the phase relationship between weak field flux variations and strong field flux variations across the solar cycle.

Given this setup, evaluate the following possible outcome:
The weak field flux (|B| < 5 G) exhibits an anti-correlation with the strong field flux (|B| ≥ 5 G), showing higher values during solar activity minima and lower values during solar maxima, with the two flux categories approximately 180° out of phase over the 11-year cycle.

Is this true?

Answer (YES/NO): YES